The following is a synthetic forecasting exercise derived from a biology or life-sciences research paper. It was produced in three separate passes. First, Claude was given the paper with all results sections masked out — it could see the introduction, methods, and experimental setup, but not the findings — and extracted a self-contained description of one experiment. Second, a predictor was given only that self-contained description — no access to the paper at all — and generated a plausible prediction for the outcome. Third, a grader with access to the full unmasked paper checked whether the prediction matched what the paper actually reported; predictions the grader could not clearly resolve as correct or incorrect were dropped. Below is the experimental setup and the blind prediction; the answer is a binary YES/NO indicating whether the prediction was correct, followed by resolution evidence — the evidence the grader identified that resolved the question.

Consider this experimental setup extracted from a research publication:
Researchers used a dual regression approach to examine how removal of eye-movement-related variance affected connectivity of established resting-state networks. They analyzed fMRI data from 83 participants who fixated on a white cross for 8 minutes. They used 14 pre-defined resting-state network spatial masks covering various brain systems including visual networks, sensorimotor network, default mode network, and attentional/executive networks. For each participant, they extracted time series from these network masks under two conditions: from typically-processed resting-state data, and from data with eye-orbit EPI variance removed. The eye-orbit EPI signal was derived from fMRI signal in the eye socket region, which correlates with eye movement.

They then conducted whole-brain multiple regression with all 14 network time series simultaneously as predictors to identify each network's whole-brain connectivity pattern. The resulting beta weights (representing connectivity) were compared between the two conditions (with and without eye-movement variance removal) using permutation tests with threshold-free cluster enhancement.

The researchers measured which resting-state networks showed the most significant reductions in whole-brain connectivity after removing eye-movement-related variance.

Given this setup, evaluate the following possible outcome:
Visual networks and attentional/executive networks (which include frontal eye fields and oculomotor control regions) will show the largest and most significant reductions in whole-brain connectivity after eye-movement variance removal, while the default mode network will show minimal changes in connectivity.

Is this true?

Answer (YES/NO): NO